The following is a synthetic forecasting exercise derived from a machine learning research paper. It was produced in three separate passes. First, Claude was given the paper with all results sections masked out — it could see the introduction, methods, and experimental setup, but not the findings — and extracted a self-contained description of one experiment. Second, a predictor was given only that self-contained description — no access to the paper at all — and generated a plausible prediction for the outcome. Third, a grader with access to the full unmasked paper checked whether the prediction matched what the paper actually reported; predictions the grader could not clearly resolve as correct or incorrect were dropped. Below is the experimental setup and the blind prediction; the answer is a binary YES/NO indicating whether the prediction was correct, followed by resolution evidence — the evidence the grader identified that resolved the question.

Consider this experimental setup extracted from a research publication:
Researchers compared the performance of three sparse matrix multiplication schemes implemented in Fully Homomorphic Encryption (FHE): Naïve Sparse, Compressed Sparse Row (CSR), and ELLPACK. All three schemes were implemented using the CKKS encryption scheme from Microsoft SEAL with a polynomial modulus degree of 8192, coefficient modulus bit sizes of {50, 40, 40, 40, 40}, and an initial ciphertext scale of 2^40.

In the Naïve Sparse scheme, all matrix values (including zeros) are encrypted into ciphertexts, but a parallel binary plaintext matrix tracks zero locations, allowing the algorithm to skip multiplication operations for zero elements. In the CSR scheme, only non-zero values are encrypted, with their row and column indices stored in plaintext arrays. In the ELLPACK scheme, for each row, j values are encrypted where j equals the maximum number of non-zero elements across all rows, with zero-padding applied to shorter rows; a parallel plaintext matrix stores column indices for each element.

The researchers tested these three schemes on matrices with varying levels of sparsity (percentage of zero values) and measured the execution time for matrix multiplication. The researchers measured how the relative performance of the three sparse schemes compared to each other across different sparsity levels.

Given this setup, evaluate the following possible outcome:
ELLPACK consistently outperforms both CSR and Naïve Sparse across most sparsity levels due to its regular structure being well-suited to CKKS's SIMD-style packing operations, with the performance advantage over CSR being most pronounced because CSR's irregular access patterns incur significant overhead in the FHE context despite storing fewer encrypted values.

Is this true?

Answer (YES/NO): NO